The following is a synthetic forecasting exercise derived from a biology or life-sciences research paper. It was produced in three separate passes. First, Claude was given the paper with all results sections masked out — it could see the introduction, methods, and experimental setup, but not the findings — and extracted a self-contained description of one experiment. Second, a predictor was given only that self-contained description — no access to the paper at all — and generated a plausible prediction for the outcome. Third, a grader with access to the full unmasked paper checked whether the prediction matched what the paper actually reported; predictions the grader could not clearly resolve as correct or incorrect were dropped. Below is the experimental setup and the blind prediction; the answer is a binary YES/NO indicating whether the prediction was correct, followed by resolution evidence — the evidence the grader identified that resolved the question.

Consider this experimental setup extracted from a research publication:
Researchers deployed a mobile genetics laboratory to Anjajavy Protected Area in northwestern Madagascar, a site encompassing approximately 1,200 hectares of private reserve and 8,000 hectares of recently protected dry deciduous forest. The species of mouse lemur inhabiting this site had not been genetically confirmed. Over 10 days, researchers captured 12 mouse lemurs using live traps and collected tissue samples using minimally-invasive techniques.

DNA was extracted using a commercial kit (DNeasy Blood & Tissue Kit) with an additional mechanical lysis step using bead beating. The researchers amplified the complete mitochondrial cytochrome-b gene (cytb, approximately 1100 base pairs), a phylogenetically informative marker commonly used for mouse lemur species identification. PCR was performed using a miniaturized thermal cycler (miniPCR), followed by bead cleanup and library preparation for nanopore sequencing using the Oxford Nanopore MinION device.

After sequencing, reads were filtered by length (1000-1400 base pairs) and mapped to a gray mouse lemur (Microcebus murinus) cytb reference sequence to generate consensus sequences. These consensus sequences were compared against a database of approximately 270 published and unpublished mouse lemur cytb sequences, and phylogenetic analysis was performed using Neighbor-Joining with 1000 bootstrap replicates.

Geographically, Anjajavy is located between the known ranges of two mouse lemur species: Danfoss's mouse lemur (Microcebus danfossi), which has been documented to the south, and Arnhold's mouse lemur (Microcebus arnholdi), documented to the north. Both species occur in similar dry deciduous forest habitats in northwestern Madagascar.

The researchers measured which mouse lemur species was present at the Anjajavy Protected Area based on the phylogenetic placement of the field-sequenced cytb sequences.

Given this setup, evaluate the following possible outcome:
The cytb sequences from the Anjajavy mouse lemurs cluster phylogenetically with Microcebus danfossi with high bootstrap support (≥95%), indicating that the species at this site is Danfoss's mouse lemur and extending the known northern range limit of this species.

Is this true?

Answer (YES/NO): NO